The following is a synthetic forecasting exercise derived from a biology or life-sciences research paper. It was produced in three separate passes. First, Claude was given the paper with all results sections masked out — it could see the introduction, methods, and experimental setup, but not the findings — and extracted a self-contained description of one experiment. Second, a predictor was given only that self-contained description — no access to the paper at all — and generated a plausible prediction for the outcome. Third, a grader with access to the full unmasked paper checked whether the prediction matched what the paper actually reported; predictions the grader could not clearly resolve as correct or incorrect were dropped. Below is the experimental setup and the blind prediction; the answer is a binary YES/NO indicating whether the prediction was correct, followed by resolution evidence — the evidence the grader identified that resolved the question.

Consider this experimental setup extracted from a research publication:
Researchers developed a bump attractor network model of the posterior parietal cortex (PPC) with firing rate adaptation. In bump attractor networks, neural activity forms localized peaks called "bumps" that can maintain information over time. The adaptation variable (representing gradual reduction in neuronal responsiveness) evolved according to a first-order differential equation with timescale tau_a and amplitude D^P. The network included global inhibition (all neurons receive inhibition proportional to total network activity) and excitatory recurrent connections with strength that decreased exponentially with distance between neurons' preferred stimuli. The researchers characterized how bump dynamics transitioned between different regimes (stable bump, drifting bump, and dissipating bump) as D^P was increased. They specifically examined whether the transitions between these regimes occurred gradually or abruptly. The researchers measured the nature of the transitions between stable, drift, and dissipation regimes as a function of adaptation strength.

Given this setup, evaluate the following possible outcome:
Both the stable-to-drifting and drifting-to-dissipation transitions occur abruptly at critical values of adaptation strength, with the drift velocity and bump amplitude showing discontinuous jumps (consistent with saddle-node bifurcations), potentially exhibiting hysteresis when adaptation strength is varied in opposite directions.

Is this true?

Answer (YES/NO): NO